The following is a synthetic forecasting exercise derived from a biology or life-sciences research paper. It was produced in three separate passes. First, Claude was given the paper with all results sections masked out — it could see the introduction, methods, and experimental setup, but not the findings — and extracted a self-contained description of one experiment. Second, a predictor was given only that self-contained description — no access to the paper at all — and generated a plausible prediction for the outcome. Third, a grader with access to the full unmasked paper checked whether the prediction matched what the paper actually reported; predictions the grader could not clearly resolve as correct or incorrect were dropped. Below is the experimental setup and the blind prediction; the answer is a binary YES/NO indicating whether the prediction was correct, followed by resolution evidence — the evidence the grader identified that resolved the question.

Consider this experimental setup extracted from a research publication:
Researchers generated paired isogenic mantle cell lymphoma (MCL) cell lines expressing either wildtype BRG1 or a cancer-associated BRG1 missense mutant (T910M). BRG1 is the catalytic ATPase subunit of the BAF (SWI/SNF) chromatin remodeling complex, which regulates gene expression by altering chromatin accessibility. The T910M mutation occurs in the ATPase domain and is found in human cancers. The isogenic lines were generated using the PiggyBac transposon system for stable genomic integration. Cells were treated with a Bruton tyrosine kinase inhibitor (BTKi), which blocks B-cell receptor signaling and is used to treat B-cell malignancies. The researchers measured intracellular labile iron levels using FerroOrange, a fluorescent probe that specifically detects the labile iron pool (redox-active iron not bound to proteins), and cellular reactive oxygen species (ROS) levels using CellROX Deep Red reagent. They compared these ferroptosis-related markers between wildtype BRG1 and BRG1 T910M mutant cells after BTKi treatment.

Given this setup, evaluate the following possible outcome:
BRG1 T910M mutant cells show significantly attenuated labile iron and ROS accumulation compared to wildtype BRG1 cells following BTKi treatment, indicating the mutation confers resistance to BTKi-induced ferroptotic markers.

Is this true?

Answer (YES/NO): YES